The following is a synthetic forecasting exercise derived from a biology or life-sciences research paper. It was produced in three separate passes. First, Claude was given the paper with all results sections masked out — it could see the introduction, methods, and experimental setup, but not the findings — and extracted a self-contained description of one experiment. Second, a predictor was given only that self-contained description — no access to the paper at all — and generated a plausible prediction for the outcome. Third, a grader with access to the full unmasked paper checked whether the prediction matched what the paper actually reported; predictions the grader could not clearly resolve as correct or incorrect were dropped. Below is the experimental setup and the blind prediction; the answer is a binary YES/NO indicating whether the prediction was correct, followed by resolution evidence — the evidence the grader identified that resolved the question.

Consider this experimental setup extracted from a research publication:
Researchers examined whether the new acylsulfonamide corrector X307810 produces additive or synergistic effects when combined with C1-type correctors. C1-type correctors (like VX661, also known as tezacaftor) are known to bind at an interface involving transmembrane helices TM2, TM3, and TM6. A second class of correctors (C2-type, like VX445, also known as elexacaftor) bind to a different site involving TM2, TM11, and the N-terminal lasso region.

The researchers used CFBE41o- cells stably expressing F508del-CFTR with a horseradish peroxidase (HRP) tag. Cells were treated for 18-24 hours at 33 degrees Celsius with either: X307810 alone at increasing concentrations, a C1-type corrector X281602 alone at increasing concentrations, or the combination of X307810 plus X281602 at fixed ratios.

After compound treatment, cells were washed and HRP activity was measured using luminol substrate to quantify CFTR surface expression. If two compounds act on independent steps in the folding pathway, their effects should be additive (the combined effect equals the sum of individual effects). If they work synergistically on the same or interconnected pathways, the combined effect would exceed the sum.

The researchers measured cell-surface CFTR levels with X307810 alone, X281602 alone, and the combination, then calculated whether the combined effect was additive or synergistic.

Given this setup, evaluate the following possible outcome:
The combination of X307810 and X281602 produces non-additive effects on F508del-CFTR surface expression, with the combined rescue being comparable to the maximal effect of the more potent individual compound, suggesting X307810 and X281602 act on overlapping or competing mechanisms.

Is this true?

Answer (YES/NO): NO